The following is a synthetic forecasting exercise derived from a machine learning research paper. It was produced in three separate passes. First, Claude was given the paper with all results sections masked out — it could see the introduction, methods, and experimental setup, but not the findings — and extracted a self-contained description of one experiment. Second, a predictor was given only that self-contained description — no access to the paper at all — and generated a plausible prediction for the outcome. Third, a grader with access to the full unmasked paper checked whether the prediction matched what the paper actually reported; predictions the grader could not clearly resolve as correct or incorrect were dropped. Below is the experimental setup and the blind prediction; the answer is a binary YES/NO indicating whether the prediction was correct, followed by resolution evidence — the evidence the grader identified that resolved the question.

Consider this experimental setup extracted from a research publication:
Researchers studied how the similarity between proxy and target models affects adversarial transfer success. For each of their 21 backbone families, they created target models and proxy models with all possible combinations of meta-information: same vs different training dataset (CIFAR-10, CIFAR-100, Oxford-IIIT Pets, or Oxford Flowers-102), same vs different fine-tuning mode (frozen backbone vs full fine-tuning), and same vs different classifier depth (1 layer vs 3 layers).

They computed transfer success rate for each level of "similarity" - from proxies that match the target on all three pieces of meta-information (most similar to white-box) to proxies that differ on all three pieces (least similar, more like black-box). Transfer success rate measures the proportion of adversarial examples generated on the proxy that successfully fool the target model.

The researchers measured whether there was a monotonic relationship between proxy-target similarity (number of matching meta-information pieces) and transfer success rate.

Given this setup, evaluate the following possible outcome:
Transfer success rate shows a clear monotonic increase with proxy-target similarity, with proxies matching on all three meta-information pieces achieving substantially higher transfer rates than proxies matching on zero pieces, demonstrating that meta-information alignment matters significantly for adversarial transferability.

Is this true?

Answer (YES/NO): NO